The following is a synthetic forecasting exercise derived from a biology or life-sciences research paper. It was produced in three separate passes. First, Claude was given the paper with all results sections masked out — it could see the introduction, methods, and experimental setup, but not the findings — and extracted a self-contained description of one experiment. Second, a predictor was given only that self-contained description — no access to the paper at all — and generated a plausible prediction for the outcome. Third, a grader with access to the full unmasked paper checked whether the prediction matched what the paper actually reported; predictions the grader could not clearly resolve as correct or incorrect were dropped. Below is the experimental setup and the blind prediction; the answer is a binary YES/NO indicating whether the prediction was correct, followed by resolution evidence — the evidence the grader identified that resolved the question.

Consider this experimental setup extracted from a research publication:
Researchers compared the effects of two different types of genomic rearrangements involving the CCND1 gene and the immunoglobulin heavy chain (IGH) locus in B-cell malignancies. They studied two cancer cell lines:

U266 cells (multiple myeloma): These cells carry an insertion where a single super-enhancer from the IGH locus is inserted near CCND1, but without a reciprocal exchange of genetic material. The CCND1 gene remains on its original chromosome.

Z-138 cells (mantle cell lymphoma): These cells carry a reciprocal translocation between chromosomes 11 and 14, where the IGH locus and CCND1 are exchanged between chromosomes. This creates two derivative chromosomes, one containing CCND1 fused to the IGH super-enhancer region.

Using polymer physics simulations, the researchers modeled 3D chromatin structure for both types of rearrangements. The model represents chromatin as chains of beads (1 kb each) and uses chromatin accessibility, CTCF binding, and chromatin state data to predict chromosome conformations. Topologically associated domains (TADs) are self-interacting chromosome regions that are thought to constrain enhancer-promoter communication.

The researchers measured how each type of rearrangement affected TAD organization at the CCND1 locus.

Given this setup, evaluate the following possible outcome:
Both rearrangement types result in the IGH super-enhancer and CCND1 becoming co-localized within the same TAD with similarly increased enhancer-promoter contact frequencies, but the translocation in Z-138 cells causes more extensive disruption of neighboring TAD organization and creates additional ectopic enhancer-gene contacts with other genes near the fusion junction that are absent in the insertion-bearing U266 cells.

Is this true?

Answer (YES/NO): NO